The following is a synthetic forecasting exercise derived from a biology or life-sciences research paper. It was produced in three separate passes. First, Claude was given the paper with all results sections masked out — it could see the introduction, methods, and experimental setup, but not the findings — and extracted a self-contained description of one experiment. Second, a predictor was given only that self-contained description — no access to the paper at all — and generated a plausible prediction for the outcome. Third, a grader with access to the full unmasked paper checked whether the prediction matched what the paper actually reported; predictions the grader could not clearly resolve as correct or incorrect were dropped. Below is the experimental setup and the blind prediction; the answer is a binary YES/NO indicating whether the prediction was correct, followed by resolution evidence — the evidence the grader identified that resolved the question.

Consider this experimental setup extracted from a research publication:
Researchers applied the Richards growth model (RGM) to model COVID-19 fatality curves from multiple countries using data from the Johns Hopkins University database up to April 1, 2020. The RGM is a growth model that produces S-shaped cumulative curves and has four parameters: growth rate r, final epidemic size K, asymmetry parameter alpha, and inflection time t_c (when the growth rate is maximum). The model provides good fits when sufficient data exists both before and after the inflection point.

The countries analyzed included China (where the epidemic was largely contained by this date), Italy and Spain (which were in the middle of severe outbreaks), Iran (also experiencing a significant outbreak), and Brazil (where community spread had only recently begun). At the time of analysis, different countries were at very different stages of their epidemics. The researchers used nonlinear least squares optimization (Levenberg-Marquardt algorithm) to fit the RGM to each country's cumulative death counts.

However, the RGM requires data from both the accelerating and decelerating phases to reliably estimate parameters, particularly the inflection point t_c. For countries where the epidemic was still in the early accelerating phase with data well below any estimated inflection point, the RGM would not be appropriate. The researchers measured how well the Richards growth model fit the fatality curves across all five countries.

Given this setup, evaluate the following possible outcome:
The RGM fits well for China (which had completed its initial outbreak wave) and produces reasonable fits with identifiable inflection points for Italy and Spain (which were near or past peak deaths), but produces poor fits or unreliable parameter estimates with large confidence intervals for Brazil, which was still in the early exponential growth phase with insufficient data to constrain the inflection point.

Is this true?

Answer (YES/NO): NO